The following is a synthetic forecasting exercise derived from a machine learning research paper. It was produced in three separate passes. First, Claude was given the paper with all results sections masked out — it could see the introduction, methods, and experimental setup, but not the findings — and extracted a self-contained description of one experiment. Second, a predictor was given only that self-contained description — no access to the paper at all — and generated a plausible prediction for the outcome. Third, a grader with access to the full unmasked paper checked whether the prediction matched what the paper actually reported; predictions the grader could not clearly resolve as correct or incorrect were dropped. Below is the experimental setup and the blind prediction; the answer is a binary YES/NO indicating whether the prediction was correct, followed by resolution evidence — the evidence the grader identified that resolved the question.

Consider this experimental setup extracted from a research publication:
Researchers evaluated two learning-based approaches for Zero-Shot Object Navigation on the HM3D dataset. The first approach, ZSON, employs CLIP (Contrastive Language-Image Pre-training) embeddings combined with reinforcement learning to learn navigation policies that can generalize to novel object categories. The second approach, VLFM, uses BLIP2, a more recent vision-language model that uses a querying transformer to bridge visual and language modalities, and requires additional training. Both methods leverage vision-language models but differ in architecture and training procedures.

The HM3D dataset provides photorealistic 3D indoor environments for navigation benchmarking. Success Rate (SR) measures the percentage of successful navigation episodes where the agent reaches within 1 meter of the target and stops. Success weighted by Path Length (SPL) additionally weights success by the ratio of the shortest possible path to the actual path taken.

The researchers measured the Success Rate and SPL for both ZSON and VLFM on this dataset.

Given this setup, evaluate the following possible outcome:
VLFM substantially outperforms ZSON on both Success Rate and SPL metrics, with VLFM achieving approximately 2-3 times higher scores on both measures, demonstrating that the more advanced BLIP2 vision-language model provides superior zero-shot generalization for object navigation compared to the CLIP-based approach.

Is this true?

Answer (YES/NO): YES